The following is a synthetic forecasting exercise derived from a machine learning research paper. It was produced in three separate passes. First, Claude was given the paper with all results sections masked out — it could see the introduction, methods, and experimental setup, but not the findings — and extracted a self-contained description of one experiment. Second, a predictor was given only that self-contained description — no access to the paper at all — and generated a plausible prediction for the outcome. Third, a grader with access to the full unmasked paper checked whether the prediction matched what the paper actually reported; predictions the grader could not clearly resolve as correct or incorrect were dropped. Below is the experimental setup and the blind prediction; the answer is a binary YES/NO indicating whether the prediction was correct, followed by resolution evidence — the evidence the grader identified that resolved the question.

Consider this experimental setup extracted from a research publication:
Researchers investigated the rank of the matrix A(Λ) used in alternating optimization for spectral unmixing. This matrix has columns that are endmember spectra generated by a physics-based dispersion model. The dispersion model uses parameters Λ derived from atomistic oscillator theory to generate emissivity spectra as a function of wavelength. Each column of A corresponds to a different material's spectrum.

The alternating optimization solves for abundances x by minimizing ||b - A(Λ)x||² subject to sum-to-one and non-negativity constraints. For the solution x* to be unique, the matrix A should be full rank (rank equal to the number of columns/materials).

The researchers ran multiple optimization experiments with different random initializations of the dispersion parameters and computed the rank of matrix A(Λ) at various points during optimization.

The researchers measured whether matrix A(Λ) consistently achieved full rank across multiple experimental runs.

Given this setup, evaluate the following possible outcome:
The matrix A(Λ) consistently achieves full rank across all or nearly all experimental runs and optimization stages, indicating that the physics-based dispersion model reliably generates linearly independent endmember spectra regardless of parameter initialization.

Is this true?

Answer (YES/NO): YES